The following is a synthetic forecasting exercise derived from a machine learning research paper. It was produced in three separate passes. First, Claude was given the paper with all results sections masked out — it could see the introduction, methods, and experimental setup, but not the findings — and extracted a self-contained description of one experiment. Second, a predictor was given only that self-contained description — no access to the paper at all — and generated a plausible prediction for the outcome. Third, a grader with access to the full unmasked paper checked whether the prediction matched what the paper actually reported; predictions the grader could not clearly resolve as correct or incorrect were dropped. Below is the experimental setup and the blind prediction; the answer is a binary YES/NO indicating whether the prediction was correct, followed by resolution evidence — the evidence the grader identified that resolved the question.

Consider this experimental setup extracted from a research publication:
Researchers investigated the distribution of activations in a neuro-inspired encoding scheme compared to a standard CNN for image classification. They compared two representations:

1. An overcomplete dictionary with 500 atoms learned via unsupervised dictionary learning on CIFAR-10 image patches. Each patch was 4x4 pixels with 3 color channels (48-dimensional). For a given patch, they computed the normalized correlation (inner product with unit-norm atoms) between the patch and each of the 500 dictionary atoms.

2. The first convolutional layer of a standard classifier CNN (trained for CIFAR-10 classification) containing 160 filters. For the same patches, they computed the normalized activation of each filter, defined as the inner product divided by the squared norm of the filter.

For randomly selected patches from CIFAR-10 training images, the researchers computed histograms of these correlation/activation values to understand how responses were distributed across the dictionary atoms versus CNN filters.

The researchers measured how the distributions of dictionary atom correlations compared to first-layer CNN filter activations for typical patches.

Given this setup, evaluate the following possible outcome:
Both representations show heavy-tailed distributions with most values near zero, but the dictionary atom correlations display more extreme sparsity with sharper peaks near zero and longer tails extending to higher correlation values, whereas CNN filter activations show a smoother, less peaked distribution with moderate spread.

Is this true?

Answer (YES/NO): NO